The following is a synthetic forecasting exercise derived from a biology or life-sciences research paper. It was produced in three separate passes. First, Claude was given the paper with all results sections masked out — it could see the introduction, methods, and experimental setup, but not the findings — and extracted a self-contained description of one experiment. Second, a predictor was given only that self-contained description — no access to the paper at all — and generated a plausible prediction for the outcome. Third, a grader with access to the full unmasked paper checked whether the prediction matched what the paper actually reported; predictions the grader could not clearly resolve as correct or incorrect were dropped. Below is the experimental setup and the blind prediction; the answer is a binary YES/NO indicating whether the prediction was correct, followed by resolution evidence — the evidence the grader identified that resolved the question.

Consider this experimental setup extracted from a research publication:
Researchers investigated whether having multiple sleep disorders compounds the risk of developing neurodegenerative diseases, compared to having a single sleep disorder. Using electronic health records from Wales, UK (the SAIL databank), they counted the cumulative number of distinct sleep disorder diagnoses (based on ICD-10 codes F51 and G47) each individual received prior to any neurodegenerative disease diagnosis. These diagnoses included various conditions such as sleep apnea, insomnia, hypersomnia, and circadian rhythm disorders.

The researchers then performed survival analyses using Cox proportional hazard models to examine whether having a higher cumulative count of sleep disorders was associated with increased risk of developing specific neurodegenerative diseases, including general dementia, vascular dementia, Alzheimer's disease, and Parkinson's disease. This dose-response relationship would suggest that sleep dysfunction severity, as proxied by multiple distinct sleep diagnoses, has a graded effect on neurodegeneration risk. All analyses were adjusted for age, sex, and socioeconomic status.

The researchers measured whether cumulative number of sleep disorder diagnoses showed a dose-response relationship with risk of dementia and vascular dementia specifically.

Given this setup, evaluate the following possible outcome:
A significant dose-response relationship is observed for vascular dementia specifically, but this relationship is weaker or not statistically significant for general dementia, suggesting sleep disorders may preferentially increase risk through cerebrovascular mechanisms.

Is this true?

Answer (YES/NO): NO